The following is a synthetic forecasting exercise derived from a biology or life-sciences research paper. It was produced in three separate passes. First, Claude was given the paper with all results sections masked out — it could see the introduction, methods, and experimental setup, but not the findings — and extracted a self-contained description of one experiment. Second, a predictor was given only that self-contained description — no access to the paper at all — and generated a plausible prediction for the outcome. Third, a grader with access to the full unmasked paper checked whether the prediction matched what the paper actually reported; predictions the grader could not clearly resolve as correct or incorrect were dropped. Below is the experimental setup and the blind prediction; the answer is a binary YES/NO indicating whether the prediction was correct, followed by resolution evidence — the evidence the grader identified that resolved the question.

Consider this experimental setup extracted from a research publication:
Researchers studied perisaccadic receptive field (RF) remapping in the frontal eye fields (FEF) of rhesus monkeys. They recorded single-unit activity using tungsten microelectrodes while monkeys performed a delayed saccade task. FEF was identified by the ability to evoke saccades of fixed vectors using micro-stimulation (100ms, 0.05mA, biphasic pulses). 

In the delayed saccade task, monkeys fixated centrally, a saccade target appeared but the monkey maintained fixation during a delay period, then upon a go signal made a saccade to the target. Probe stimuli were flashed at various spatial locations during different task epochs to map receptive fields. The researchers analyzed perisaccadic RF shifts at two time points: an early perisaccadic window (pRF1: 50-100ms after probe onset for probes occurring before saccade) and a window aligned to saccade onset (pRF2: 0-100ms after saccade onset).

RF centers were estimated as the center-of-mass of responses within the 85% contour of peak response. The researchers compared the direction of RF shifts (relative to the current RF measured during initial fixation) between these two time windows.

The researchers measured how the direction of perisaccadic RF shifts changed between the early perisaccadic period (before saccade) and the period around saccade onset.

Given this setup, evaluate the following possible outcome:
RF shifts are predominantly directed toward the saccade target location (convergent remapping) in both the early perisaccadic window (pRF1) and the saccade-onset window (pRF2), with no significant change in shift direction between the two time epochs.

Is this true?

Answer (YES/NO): NO